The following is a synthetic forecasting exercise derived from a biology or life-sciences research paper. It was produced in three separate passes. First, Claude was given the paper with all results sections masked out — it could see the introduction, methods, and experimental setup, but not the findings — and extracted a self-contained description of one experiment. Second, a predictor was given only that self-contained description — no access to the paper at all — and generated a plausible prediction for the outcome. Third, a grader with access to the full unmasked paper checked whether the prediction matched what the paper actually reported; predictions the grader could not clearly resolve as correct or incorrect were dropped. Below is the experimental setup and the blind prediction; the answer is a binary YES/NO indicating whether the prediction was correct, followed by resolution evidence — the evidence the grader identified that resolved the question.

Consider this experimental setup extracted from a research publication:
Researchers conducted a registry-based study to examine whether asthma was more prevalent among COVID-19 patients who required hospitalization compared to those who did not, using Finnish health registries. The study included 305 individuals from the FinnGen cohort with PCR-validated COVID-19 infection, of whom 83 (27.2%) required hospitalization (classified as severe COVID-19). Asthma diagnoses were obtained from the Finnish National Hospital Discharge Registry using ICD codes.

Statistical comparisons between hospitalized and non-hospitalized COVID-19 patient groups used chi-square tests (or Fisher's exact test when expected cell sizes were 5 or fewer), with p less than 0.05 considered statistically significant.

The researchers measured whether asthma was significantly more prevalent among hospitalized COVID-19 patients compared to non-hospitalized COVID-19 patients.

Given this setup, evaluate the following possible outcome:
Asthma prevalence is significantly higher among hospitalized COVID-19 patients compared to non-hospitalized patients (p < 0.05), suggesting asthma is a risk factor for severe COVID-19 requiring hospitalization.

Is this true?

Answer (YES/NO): NO